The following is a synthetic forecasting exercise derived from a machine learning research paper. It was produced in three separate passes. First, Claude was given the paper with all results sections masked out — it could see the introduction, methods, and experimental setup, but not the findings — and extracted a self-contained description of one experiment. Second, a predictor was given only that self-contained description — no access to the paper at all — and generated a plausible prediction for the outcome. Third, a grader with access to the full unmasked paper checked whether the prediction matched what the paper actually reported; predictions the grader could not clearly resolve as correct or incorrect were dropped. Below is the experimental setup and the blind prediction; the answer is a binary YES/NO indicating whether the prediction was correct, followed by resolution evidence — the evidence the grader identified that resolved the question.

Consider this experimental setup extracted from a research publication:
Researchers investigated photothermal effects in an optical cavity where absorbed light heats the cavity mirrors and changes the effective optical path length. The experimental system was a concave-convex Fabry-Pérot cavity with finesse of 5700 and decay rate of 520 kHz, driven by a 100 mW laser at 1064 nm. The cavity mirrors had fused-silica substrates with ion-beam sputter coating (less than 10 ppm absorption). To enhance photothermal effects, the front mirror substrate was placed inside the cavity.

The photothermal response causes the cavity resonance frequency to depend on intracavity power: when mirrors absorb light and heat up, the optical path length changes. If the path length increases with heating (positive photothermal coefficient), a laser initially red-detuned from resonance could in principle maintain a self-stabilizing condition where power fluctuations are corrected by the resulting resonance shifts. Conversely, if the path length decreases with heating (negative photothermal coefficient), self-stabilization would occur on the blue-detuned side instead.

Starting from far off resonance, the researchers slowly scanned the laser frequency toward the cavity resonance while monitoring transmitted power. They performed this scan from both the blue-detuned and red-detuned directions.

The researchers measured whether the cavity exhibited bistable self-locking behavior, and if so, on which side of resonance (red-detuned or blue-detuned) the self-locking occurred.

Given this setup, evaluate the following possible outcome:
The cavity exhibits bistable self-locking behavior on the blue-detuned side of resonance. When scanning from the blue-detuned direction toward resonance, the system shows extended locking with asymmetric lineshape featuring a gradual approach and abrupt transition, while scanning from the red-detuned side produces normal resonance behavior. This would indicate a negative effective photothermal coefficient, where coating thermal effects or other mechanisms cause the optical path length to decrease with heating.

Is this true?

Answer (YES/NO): NO